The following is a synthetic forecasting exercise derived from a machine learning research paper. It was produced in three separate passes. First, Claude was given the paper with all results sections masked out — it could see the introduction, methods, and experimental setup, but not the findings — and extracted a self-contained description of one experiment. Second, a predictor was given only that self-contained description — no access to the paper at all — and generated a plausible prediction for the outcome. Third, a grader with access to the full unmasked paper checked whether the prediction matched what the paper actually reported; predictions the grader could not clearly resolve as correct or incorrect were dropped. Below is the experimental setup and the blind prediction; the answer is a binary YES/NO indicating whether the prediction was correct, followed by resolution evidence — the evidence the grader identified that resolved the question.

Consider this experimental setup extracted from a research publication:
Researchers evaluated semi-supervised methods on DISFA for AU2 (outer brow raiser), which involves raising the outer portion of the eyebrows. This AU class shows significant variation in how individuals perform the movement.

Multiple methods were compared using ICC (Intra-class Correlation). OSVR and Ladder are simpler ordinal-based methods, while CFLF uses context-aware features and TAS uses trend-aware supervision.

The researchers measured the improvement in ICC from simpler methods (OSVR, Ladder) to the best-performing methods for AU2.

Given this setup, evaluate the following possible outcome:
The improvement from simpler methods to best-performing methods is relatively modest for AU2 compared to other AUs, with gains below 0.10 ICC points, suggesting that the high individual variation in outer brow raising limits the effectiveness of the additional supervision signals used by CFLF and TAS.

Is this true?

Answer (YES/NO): NO